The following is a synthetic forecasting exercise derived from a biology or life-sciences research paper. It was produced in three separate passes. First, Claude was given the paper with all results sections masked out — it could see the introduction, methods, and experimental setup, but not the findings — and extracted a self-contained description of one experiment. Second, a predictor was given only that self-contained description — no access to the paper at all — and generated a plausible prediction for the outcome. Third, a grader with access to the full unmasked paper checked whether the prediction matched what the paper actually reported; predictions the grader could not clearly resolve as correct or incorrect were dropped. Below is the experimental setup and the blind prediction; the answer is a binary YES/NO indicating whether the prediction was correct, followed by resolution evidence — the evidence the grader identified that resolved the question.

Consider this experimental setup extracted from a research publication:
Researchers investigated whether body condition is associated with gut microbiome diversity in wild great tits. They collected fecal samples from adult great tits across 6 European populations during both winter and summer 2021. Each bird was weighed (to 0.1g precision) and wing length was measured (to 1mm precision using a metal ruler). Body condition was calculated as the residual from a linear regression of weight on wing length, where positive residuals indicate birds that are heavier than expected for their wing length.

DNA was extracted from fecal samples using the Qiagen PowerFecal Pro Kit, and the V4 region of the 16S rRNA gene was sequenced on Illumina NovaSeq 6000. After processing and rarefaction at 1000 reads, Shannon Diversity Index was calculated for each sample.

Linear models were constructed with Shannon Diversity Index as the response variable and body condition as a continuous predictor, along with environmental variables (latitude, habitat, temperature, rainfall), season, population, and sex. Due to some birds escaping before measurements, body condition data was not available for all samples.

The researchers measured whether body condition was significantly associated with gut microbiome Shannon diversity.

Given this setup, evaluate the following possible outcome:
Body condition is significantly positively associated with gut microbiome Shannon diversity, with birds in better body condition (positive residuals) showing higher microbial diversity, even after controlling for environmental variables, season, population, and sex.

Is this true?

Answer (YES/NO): NO